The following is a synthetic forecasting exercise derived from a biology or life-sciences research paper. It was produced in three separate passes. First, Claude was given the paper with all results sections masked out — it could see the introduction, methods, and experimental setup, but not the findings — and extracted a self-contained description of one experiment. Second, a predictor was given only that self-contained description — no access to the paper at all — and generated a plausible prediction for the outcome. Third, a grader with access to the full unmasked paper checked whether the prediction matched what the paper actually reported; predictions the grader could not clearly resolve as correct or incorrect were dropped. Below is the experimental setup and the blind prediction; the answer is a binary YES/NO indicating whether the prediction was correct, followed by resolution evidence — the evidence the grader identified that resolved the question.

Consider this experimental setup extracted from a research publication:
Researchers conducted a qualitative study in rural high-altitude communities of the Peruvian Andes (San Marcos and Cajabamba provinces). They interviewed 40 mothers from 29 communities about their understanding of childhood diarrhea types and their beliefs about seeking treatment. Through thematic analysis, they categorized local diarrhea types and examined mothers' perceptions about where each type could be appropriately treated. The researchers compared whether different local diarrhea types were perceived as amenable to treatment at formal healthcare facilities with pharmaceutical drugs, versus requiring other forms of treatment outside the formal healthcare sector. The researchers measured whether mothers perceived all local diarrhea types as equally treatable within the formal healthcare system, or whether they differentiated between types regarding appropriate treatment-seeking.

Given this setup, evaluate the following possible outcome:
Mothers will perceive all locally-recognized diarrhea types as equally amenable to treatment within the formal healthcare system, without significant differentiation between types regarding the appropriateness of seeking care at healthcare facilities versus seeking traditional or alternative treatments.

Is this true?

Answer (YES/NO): NO